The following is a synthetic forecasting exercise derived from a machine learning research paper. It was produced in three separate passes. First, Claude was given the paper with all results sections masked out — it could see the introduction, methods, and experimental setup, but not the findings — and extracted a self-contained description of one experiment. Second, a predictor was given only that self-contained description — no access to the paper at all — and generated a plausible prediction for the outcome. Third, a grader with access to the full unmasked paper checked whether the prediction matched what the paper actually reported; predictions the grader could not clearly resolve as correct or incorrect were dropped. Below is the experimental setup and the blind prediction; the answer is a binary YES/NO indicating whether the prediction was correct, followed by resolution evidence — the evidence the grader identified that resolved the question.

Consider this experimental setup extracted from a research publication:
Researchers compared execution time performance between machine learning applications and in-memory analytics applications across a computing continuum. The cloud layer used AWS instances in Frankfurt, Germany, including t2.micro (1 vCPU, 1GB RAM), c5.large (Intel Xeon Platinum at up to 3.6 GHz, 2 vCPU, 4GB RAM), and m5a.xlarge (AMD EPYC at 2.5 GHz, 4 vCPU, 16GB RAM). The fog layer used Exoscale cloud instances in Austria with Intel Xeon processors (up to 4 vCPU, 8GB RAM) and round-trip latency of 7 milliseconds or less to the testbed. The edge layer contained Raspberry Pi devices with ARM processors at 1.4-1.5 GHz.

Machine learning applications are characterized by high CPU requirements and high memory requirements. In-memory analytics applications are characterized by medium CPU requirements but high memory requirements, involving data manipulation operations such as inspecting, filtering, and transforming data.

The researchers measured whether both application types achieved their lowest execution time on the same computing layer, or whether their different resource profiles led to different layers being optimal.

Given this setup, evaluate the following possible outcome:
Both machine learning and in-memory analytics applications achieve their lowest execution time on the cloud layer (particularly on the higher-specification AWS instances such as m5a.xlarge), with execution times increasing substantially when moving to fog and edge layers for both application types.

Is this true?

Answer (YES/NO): NO